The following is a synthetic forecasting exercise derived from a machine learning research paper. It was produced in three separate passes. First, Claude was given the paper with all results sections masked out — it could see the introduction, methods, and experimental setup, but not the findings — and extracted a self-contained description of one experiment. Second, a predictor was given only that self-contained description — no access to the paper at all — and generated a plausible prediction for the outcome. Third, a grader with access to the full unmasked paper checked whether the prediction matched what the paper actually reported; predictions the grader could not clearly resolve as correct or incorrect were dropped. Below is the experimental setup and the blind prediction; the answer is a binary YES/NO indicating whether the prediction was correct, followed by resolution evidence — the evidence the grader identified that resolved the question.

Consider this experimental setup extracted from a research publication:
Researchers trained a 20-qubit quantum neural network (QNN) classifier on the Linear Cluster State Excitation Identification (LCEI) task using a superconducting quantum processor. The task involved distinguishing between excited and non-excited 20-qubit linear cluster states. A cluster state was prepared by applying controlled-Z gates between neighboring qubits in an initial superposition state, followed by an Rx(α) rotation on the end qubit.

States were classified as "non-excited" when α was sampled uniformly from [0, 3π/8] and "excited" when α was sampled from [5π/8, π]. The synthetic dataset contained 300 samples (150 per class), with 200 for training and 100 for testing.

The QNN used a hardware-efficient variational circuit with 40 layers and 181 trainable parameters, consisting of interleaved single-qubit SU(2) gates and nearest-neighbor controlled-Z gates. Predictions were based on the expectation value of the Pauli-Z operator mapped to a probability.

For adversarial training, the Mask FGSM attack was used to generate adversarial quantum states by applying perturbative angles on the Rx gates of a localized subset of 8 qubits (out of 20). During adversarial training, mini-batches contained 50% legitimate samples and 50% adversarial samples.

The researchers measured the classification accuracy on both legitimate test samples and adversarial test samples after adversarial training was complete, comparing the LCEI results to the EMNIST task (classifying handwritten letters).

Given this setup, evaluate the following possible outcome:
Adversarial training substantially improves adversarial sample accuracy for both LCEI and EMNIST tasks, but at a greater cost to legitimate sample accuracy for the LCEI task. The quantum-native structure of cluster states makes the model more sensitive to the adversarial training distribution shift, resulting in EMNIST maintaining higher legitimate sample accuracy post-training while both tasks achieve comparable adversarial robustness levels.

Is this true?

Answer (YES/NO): NO